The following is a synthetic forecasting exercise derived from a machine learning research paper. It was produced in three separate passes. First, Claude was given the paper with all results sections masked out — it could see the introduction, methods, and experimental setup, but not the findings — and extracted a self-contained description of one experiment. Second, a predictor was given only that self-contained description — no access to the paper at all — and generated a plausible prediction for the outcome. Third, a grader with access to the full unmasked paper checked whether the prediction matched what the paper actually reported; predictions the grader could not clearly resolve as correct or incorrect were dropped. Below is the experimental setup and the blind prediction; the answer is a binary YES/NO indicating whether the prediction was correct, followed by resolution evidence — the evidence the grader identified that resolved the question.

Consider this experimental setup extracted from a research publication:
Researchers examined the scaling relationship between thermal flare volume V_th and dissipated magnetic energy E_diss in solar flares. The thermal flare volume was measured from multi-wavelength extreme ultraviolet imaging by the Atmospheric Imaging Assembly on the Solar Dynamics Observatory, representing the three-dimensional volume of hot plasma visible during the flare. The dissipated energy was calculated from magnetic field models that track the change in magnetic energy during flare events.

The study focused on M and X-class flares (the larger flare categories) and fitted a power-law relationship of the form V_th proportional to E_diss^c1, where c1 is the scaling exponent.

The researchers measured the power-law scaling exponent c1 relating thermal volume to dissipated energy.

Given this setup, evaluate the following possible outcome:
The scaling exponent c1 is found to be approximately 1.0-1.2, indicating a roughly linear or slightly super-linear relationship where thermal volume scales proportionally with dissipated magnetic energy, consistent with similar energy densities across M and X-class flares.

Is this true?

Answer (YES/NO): YES